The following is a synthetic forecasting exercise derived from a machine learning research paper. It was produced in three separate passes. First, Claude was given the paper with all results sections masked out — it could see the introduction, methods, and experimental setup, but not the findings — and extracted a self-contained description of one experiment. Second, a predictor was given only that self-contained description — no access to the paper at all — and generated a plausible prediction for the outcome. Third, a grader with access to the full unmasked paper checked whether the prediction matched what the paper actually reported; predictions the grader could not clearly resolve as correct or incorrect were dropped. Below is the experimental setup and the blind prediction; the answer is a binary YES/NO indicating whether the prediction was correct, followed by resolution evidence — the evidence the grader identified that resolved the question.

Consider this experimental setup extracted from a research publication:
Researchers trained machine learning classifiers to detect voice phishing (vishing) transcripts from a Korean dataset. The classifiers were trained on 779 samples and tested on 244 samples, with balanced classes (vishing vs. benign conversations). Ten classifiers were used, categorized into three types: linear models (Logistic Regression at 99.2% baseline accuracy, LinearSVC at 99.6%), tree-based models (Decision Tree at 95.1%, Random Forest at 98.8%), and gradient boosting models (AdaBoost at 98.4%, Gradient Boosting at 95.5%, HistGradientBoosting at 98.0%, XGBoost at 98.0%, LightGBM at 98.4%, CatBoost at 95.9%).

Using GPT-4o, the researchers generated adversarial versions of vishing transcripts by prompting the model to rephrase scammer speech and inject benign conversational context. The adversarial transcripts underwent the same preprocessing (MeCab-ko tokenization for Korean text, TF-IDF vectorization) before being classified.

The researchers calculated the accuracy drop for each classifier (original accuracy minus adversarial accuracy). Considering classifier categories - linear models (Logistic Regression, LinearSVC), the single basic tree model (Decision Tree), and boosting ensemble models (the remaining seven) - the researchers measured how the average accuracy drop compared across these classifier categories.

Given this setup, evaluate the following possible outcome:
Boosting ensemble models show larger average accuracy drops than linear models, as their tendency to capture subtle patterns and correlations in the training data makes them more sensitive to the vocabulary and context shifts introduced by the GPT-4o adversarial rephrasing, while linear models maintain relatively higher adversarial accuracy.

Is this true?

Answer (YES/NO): NO